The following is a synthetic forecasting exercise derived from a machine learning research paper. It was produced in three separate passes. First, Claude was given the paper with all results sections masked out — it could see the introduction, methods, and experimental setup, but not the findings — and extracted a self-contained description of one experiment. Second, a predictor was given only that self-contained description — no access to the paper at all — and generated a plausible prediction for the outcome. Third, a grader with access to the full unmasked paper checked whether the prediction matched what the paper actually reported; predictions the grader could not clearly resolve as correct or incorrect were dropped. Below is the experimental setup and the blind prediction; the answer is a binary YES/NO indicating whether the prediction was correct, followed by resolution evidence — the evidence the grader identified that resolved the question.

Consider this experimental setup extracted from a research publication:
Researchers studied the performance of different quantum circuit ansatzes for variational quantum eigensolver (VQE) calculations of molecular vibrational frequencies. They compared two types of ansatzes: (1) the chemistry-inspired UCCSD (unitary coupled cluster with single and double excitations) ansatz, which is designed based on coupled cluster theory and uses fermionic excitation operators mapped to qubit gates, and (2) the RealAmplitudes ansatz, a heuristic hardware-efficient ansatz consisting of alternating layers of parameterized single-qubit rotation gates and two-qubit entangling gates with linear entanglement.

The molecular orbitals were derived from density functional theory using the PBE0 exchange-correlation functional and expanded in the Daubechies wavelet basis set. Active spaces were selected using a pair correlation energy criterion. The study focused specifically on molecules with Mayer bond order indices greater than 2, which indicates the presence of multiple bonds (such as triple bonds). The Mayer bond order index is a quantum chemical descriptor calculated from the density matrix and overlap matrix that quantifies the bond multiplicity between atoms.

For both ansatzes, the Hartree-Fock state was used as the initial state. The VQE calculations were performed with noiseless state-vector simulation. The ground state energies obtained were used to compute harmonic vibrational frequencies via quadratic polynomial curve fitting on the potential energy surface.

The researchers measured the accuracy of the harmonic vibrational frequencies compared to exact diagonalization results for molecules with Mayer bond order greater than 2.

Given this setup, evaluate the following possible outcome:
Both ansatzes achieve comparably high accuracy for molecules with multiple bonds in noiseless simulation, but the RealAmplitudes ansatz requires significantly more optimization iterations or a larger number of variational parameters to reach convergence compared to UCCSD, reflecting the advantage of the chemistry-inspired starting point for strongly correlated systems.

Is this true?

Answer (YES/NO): NO